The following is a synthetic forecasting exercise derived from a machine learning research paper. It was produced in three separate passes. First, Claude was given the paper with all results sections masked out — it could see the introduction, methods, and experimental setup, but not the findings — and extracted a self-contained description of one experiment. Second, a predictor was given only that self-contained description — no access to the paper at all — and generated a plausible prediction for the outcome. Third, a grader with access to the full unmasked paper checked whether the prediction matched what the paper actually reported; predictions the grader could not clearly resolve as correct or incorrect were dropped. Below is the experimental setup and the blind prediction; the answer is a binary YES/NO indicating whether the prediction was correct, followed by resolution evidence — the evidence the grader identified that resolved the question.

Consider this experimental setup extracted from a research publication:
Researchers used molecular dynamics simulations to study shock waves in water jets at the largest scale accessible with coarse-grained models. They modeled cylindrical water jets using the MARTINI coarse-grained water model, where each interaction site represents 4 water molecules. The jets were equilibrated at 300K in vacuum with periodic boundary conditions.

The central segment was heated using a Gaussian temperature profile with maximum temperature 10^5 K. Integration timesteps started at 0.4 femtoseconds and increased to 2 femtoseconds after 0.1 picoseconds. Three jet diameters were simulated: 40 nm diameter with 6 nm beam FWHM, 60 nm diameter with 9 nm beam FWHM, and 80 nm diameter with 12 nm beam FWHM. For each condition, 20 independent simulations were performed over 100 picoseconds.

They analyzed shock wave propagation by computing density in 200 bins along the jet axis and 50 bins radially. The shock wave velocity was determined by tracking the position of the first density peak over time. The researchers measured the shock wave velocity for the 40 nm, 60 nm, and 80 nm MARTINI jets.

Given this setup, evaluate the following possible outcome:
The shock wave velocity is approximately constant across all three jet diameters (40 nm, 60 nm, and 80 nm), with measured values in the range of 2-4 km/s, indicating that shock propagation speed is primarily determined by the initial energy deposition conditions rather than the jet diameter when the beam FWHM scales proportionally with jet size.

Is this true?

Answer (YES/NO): YES